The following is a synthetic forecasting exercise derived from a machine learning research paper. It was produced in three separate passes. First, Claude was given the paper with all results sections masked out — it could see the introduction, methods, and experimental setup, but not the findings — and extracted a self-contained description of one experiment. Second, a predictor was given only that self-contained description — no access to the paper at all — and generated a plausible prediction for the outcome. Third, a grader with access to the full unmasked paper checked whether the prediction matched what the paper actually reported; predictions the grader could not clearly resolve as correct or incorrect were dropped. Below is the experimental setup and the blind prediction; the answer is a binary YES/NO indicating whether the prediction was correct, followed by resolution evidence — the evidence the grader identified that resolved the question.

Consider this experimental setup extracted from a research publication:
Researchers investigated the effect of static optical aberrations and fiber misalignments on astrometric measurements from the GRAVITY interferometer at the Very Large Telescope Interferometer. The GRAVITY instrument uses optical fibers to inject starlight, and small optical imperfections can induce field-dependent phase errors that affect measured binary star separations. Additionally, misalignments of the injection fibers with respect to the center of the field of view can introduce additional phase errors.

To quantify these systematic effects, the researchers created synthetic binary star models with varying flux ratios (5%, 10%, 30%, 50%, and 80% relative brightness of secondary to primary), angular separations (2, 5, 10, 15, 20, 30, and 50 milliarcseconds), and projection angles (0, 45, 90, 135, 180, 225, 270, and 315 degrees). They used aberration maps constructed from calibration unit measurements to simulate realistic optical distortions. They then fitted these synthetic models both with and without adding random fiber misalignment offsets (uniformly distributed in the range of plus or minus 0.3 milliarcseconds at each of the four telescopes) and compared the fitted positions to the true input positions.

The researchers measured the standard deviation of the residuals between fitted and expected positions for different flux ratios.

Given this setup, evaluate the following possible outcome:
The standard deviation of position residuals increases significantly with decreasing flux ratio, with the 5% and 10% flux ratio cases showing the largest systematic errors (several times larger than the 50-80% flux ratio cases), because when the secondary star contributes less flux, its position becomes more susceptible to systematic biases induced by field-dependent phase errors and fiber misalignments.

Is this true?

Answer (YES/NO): YES